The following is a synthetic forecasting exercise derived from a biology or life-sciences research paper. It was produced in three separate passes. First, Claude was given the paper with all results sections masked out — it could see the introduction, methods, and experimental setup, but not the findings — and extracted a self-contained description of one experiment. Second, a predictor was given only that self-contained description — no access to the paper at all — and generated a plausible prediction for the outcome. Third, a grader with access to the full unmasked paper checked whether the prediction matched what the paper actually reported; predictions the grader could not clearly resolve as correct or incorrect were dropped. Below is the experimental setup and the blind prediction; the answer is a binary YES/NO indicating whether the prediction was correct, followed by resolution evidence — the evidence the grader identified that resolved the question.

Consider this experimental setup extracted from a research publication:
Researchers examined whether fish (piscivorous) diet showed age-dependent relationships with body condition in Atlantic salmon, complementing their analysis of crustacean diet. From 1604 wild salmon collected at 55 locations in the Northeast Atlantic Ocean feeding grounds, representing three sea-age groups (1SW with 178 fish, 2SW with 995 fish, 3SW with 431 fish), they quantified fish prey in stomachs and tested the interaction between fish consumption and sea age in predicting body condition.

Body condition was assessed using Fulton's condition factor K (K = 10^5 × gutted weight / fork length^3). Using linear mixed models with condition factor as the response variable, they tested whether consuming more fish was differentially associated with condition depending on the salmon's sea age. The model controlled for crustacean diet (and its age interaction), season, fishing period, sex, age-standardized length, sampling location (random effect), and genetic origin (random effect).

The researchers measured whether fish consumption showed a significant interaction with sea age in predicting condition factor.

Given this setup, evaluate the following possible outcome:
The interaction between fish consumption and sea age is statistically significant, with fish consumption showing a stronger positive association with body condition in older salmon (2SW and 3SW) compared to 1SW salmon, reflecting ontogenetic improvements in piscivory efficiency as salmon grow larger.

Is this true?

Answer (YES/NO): YES